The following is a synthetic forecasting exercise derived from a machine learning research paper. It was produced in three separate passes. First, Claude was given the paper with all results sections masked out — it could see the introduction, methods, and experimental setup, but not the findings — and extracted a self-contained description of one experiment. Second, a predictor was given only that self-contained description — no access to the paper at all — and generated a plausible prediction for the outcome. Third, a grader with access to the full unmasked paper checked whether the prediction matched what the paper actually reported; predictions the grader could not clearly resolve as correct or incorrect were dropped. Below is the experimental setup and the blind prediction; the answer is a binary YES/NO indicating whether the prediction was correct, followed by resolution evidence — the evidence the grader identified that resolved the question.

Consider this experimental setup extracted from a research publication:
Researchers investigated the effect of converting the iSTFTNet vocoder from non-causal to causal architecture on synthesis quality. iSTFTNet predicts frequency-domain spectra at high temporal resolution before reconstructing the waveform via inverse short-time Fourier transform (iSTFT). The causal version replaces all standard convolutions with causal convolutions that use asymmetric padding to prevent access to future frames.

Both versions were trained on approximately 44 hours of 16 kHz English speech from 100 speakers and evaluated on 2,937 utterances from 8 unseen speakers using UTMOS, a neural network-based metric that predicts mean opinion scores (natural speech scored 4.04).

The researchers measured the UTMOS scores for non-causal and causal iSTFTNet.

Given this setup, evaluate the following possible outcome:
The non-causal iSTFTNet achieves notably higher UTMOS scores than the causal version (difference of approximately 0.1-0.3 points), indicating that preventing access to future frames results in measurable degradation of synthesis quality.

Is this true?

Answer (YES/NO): YES